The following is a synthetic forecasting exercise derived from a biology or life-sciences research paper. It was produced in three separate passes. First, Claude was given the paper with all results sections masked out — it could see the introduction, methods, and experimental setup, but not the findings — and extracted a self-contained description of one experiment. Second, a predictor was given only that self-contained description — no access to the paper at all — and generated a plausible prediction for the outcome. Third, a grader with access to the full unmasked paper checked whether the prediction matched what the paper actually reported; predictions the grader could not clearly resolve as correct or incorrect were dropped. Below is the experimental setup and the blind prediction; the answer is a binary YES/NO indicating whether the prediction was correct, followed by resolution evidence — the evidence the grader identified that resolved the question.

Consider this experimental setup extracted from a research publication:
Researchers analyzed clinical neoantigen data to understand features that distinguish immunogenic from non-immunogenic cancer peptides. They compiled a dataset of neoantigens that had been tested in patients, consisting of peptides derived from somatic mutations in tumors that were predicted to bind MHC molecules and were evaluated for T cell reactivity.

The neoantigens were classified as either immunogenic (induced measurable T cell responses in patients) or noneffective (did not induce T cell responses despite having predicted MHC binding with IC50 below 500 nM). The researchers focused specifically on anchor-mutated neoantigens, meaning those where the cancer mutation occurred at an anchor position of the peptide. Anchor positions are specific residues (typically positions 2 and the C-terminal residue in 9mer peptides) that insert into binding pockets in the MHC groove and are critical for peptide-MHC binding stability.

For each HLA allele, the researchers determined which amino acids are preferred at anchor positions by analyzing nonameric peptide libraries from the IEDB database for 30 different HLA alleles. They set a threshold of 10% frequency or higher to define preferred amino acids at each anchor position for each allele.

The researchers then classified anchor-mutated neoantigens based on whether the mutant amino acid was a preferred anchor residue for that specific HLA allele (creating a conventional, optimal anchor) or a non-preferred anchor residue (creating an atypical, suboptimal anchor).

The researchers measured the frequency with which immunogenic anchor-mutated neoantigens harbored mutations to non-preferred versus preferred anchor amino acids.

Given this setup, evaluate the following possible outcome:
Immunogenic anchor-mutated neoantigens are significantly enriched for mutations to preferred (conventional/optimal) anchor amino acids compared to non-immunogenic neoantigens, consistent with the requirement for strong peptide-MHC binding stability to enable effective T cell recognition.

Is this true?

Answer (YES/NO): YES